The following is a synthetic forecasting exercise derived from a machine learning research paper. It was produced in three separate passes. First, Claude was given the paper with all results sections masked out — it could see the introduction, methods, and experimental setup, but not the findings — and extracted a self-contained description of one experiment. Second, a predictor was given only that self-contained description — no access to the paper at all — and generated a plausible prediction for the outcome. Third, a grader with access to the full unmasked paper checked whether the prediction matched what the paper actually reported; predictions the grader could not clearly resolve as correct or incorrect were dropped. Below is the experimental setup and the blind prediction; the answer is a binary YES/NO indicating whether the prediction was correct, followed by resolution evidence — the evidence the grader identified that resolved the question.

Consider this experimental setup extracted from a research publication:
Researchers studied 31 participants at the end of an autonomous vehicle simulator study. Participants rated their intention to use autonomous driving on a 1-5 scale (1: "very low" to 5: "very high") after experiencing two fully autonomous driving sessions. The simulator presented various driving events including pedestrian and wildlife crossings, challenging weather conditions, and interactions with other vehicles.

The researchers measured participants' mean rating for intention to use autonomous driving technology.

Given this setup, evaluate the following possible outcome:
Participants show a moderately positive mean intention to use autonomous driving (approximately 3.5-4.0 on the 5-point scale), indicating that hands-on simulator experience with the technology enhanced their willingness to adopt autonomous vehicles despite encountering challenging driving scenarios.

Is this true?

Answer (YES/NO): YES